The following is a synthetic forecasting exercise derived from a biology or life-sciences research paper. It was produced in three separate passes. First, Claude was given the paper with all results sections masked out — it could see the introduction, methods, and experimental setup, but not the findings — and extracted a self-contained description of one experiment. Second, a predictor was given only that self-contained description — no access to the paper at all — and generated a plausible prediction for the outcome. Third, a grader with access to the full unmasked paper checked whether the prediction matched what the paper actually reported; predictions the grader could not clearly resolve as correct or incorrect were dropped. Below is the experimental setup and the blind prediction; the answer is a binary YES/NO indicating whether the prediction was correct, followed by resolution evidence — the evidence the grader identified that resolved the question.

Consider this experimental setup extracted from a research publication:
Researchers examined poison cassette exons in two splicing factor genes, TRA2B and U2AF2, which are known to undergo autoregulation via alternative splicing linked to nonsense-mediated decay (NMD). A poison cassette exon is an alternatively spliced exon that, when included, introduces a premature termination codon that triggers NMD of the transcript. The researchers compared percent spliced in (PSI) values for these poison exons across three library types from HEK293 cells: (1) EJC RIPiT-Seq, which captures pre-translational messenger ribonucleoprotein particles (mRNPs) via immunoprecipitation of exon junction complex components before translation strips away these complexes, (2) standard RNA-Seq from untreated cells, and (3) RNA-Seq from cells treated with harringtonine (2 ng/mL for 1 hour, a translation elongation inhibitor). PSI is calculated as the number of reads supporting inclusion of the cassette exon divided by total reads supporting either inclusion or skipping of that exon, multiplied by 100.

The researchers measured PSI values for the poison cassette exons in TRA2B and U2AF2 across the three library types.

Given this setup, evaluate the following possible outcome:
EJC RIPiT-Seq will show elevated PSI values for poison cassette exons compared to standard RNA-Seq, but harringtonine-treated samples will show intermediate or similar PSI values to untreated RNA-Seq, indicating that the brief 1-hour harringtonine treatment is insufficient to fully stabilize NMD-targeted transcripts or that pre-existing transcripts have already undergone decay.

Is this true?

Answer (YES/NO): YES